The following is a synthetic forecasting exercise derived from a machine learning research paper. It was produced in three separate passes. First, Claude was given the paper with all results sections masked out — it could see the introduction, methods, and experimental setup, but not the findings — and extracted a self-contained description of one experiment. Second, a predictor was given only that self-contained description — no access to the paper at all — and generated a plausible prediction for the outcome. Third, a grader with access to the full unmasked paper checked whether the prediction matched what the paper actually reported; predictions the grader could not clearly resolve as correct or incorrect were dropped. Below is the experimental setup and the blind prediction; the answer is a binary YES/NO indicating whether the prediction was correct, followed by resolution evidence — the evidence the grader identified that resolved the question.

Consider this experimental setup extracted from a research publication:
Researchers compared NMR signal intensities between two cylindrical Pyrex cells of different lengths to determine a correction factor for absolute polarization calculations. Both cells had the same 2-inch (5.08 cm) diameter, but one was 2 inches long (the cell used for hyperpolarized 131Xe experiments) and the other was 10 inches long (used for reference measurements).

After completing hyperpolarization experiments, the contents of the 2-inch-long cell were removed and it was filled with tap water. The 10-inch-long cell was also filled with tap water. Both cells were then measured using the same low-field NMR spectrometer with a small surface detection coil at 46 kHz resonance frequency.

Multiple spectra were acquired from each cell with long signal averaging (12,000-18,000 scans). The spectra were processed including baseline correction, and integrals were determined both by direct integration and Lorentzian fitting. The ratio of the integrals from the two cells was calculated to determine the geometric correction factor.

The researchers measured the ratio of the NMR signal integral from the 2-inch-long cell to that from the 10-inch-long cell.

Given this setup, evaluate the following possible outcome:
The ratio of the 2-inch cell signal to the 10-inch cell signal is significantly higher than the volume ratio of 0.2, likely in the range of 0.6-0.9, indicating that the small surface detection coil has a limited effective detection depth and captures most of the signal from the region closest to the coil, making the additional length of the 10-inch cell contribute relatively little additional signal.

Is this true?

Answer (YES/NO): YES